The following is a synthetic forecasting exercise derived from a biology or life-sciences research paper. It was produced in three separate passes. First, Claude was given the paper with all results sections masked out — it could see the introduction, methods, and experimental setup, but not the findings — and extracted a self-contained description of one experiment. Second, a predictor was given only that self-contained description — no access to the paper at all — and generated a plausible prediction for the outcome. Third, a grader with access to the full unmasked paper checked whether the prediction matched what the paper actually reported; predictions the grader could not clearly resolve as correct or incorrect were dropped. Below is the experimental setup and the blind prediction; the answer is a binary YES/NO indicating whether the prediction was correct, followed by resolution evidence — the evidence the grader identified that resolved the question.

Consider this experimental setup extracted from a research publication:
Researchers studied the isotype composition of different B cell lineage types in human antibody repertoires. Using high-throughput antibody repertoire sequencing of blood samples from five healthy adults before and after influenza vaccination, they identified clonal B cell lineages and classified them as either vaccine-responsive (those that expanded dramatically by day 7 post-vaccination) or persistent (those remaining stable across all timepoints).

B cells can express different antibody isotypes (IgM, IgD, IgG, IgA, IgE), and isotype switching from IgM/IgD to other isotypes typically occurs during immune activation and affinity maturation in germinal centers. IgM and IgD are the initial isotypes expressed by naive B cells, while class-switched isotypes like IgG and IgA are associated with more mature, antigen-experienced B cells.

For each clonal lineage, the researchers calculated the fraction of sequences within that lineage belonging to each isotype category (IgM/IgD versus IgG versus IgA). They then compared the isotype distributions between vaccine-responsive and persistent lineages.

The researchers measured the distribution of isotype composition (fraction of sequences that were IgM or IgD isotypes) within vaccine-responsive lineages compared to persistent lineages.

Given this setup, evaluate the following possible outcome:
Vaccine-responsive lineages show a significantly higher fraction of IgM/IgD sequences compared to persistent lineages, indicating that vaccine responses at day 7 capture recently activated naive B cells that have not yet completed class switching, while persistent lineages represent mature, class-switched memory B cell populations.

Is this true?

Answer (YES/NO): NO